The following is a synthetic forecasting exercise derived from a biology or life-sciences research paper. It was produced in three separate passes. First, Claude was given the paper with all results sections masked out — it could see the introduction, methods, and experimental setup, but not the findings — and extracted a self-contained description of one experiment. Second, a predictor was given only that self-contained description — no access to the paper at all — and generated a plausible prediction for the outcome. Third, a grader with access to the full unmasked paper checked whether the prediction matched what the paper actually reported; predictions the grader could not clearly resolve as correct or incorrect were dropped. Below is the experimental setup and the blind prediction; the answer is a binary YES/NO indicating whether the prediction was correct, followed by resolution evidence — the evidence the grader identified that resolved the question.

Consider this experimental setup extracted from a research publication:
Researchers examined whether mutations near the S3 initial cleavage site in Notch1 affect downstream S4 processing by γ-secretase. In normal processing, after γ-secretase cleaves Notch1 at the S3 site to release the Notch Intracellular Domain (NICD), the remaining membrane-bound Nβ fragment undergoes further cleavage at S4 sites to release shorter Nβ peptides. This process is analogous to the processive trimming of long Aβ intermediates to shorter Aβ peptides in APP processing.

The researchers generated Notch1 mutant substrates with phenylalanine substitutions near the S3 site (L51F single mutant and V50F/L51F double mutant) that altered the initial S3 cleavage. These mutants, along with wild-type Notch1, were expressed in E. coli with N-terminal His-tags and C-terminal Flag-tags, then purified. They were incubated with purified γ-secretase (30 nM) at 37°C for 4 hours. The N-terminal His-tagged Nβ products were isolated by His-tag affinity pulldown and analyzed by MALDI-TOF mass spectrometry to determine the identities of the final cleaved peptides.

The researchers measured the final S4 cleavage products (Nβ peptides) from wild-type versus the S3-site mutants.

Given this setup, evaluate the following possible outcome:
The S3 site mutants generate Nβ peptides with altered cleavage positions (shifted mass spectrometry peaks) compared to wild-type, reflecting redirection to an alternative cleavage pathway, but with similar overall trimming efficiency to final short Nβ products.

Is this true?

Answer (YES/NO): NO